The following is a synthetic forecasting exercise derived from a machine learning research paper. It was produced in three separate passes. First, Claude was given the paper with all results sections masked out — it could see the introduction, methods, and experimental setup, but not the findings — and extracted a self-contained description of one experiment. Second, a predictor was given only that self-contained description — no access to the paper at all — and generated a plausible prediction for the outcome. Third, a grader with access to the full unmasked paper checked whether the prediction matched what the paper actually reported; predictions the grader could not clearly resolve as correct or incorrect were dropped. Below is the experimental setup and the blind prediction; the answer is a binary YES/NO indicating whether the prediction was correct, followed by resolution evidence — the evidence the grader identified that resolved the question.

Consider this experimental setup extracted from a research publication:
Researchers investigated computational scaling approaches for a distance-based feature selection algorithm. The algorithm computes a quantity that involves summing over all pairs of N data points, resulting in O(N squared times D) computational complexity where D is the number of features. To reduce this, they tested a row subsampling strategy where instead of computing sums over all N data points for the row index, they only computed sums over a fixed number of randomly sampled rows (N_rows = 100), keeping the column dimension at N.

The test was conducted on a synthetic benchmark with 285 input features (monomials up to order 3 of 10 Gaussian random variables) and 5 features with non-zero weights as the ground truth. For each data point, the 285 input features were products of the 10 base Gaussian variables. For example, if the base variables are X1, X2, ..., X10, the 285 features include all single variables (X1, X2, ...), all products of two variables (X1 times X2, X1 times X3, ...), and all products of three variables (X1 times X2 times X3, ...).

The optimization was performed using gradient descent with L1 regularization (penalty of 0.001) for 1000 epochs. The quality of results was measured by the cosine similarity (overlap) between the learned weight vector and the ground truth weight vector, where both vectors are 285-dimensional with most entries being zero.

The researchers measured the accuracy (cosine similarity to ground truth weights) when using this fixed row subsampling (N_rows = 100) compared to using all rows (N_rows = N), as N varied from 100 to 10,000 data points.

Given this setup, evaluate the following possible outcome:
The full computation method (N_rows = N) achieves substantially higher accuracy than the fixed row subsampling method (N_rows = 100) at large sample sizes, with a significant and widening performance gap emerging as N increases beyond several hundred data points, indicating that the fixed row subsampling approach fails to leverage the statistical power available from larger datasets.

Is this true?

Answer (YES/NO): NO